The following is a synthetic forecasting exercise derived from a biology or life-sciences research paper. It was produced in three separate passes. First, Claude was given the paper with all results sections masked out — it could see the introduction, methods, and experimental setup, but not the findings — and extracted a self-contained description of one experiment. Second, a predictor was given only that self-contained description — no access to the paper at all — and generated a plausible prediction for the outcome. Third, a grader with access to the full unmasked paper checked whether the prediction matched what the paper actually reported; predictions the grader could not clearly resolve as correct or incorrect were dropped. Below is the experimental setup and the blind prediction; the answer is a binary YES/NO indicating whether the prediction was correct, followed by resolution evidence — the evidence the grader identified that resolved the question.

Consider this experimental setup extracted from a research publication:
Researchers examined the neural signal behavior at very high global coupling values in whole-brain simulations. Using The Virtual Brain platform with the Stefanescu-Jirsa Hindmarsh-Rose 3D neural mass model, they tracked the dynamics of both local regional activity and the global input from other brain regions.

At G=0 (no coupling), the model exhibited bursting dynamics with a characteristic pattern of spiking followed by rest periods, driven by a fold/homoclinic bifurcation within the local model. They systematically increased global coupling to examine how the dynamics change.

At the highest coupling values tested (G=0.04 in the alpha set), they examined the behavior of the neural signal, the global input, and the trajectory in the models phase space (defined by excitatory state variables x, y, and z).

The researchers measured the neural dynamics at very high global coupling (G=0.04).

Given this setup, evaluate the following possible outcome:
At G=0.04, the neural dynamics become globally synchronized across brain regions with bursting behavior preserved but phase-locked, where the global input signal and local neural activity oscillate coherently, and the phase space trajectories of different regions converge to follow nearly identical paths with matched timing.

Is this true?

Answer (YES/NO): NO